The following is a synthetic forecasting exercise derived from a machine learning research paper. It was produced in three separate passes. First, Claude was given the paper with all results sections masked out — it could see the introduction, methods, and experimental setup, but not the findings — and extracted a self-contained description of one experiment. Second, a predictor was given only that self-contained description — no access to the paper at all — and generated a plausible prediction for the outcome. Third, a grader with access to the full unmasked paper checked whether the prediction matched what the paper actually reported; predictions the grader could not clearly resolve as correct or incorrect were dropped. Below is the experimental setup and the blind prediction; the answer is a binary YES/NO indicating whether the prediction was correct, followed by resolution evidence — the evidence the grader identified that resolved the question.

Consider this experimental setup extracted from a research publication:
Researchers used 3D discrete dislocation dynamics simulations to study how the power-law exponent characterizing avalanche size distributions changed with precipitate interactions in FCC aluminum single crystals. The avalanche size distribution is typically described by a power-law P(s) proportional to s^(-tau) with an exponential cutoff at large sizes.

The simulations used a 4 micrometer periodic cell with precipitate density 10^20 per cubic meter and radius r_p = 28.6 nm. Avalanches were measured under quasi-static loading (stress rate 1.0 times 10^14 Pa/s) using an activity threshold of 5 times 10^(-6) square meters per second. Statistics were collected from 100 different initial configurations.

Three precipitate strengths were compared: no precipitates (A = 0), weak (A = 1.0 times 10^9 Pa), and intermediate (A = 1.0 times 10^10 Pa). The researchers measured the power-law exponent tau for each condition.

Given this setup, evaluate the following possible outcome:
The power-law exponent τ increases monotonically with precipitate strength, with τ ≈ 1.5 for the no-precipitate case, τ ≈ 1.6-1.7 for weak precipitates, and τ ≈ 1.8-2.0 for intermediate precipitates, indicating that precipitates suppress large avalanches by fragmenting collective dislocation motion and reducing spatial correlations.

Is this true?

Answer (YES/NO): NO